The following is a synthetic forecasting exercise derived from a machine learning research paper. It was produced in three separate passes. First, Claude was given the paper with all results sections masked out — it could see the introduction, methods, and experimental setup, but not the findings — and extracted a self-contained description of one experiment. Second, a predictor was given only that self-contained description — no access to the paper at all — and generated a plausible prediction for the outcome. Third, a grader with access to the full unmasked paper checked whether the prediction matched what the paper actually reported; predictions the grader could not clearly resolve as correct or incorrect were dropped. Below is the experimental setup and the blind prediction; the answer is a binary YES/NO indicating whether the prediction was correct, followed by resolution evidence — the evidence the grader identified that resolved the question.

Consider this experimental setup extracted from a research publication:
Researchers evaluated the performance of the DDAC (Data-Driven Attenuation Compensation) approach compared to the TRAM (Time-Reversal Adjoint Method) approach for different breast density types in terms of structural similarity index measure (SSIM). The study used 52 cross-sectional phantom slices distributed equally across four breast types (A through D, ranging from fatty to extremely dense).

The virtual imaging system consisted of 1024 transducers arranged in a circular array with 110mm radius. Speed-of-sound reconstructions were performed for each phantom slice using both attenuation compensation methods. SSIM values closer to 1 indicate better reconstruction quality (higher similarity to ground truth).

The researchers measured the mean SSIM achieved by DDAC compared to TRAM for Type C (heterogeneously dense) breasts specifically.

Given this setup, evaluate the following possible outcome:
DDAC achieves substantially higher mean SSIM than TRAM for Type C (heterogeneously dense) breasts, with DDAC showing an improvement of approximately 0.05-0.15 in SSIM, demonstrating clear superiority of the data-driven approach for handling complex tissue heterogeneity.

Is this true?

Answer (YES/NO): NO